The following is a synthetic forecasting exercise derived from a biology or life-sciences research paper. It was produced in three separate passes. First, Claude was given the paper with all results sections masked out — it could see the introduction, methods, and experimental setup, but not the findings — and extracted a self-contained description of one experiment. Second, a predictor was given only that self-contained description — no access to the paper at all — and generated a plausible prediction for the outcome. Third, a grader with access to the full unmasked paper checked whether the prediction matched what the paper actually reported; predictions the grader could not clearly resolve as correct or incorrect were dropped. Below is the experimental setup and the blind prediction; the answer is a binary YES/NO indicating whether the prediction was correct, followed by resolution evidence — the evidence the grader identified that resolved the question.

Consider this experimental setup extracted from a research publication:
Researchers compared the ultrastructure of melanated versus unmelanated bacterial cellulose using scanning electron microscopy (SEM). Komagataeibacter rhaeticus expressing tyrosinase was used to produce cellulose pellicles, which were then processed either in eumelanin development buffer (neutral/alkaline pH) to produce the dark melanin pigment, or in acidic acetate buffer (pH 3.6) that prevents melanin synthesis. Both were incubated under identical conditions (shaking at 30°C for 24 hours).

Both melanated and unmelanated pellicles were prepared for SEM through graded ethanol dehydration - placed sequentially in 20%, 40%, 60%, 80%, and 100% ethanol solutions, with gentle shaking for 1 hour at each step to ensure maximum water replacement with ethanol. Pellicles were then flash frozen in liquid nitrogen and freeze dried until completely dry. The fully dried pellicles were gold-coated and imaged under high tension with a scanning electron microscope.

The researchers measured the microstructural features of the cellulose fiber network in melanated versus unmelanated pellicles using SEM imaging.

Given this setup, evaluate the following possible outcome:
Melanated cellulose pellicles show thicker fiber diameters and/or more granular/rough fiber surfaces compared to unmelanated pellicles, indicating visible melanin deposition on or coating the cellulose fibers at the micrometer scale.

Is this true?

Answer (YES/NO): NO